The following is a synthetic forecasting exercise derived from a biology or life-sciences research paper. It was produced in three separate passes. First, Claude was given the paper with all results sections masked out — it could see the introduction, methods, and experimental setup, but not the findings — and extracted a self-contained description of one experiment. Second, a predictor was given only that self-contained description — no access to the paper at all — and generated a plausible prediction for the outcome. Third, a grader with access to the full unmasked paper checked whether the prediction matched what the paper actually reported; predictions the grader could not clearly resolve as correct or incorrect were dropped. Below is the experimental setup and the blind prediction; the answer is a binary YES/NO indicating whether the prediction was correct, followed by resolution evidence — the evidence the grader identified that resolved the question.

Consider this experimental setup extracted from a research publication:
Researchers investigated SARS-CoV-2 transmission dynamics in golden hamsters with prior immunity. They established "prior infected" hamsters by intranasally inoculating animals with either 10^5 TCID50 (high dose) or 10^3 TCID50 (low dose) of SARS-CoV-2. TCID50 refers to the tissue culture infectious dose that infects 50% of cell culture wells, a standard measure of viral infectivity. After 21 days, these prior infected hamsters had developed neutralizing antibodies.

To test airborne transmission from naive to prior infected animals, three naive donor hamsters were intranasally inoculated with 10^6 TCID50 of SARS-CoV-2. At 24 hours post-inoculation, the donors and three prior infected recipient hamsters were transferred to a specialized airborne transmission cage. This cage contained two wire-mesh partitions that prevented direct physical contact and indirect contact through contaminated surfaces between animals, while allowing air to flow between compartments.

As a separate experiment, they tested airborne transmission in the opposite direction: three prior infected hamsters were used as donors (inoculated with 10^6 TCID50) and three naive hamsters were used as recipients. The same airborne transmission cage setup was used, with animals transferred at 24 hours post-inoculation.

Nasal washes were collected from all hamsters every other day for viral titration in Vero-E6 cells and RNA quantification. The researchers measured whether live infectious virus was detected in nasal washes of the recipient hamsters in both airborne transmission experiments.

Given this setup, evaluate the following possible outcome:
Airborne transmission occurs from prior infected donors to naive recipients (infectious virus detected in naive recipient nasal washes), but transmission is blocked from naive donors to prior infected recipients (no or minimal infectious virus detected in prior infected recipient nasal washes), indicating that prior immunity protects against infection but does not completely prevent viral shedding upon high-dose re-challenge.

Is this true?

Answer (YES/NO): NO